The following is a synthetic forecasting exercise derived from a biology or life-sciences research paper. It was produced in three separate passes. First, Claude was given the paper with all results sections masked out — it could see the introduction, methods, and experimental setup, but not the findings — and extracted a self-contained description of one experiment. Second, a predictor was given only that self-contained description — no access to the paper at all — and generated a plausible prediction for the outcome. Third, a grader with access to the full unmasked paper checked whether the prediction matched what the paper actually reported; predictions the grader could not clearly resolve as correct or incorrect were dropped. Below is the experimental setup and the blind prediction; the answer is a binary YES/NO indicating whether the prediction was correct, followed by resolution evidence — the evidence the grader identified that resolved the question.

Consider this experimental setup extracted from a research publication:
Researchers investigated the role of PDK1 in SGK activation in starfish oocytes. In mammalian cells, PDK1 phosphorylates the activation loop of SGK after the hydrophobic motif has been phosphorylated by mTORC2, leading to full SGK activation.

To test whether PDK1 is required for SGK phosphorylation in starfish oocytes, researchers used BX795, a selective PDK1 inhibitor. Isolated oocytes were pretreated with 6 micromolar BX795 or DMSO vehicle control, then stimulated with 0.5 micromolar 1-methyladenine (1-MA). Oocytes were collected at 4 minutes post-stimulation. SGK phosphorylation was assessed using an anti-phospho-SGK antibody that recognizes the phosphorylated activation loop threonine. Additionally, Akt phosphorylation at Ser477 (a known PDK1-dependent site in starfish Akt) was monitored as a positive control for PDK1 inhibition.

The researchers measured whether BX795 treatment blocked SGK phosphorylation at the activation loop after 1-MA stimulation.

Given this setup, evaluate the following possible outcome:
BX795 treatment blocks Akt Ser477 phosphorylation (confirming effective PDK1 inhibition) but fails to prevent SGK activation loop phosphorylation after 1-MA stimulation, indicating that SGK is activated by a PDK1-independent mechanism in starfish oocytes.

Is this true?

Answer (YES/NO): NO